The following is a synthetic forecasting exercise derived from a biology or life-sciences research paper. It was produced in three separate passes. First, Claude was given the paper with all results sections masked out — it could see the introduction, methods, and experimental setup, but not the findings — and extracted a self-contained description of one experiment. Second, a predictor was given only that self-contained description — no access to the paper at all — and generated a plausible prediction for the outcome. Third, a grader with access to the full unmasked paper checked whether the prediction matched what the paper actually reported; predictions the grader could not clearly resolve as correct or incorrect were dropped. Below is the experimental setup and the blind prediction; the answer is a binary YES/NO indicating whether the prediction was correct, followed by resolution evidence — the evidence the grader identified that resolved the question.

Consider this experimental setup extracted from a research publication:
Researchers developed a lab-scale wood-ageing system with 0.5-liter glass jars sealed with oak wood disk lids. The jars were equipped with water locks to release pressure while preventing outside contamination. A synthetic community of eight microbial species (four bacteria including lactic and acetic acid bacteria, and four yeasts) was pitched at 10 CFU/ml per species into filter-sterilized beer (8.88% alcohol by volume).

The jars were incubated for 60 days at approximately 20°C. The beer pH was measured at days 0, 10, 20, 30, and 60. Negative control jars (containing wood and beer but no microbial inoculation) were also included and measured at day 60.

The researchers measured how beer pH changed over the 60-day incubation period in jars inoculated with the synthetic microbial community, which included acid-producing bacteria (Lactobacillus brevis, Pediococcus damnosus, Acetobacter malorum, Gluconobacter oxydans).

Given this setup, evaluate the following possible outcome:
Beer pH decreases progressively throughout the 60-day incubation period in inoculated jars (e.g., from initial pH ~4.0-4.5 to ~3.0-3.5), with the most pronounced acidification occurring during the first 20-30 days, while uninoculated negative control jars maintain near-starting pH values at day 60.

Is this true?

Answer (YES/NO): NO